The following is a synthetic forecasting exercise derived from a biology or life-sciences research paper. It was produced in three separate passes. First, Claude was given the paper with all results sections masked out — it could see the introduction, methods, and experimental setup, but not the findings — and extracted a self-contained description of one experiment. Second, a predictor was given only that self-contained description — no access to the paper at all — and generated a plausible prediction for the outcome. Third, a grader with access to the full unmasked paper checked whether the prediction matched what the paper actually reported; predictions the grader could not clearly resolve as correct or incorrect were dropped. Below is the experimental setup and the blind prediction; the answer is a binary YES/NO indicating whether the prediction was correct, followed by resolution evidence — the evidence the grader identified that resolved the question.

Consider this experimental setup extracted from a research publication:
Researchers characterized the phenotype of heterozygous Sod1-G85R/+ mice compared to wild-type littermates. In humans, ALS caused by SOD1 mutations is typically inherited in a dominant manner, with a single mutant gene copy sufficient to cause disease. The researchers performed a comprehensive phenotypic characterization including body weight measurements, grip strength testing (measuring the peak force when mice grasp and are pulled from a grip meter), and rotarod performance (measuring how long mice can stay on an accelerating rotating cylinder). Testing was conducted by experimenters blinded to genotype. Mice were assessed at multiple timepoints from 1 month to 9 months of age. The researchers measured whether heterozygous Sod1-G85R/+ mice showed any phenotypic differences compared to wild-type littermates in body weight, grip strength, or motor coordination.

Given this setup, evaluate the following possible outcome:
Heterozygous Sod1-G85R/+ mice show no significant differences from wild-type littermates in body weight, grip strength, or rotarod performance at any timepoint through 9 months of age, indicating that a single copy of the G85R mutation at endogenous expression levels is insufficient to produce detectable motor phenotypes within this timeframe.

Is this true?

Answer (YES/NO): YES